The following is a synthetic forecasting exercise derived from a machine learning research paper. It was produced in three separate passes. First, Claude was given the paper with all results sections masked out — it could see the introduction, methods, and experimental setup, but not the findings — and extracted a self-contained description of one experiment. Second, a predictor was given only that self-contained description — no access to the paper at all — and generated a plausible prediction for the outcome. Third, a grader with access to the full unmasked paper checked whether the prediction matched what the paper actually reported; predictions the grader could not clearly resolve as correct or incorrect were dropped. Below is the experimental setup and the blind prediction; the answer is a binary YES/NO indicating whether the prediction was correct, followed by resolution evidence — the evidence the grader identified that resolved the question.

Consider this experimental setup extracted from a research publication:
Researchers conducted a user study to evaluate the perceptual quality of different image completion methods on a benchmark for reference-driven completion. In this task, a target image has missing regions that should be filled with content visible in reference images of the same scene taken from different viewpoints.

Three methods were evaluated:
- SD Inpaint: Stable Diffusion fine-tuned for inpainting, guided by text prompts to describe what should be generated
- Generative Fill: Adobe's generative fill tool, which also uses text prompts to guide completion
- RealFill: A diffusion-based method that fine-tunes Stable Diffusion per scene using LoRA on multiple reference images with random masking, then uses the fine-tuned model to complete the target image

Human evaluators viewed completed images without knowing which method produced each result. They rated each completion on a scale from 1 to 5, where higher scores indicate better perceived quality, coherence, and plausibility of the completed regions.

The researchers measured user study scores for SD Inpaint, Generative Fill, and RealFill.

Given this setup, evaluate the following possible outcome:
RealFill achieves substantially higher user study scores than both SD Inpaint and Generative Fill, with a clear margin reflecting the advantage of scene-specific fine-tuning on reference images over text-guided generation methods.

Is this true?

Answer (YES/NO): YES